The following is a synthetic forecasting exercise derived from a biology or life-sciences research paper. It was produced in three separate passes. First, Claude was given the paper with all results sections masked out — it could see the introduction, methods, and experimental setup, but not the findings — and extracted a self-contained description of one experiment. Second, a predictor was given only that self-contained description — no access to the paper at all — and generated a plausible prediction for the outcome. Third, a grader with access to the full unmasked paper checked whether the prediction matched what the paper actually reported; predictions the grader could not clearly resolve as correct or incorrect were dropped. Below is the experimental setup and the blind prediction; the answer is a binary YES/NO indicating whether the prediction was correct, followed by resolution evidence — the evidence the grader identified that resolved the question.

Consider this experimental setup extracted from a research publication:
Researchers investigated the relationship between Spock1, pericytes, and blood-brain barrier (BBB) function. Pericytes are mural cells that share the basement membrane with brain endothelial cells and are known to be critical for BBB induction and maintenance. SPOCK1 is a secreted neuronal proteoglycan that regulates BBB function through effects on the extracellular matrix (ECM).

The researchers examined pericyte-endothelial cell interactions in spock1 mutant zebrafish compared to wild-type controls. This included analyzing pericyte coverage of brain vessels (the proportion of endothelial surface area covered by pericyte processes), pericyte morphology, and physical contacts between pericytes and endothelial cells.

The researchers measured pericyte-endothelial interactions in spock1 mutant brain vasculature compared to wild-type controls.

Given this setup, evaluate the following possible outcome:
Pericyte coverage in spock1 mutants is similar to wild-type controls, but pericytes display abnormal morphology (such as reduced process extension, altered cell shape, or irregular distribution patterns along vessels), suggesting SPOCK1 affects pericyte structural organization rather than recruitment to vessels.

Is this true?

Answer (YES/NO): NO